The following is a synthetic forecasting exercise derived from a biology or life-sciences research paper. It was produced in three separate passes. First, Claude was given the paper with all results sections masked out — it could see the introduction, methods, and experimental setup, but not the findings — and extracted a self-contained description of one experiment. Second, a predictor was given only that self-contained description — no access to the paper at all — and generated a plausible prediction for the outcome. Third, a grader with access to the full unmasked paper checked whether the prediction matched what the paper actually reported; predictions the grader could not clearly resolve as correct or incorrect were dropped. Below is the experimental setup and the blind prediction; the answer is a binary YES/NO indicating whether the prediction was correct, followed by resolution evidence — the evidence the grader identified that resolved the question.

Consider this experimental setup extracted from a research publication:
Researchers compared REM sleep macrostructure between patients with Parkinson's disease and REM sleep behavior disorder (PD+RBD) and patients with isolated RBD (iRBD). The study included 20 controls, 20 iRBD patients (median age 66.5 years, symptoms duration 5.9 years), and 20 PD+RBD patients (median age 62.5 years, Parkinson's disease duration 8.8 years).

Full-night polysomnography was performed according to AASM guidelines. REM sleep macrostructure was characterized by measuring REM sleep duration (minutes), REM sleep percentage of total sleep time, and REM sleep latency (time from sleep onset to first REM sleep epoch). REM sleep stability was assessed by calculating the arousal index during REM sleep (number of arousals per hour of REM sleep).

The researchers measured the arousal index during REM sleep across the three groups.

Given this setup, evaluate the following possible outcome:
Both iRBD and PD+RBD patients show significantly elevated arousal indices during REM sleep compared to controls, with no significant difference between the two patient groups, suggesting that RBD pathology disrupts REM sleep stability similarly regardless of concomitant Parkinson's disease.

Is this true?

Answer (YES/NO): NO